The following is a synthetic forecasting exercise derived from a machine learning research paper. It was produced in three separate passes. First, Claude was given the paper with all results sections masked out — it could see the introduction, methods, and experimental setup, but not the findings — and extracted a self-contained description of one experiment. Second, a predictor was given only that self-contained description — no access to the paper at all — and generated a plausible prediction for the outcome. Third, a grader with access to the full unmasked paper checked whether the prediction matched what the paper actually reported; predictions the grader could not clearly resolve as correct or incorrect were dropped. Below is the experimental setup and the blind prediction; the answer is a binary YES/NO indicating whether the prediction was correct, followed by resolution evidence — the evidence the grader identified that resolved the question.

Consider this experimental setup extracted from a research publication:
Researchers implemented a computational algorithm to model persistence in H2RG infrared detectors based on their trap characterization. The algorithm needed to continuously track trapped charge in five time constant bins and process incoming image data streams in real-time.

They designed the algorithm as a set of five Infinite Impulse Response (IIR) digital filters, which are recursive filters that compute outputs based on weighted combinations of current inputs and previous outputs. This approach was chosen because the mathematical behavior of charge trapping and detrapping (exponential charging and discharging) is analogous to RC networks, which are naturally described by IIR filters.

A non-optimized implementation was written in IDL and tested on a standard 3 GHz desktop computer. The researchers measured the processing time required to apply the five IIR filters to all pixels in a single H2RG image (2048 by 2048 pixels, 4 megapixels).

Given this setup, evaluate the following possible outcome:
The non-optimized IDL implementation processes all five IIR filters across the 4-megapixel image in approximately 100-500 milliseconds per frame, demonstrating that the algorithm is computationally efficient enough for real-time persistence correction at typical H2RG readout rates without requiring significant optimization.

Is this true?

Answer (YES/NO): YES